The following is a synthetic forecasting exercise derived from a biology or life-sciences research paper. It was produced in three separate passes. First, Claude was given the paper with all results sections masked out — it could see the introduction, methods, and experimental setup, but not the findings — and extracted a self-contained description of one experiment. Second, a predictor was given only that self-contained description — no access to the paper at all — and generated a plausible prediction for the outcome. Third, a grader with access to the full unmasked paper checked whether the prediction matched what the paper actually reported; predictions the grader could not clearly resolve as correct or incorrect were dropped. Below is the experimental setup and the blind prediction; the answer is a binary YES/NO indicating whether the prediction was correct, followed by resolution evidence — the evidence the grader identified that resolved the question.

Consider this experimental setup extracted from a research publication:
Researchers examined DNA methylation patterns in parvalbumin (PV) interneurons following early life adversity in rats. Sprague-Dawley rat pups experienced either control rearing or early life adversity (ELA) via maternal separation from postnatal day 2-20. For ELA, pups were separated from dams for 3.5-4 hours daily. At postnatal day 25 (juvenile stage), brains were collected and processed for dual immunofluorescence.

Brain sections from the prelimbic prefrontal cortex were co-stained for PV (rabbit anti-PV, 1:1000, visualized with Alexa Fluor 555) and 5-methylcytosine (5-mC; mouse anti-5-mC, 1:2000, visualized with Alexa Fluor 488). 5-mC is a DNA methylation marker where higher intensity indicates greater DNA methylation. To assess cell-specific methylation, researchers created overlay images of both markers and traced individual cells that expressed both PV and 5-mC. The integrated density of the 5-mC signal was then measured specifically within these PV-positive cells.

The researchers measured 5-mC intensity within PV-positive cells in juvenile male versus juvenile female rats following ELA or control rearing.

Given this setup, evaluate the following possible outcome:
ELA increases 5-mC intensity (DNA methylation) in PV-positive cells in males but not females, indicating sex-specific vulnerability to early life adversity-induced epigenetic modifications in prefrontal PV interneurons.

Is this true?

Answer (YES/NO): NO